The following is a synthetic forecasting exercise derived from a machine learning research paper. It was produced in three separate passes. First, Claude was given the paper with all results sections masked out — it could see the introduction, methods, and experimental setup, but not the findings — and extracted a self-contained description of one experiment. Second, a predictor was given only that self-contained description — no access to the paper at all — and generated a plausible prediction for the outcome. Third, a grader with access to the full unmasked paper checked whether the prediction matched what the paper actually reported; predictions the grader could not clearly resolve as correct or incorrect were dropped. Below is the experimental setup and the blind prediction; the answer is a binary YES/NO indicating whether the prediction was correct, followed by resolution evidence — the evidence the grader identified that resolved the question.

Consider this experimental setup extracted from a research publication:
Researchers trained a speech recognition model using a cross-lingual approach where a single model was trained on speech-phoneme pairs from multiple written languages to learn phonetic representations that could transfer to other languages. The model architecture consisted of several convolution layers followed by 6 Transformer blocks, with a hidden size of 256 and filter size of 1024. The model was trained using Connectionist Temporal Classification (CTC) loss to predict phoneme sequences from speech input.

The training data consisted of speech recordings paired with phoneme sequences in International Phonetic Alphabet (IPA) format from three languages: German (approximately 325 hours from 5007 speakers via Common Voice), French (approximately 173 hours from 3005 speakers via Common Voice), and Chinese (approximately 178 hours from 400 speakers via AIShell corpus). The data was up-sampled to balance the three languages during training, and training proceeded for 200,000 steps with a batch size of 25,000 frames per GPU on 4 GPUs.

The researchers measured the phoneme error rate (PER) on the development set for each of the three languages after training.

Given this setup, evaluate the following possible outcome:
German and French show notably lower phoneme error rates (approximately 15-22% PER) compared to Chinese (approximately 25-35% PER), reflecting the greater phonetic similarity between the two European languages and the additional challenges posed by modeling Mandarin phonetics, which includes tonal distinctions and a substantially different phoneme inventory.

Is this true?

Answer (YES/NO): NO